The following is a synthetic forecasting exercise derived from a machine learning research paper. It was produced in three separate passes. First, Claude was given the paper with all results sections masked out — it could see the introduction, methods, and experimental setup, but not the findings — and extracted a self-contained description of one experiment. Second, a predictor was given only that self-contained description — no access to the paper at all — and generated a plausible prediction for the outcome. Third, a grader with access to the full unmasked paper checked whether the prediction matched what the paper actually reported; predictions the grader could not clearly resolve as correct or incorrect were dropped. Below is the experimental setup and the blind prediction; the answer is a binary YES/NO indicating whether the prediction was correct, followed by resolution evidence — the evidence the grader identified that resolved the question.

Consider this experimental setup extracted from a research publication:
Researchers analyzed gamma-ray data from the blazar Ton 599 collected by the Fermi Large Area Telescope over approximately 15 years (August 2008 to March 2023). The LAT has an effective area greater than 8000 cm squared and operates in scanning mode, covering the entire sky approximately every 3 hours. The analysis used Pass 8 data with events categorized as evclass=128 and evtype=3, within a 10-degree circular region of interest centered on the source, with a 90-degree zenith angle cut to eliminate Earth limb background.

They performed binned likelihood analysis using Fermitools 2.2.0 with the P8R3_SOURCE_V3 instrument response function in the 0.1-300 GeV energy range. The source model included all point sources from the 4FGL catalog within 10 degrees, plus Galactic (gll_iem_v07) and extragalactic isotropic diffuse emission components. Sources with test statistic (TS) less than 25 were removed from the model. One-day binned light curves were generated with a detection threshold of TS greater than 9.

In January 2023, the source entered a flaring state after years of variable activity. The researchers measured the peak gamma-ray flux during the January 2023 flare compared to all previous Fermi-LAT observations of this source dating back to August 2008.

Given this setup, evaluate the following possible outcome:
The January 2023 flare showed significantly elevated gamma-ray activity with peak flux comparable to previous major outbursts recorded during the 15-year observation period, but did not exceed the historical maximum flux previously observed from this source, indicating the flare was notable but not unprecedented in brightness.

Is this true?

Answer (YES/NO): NO